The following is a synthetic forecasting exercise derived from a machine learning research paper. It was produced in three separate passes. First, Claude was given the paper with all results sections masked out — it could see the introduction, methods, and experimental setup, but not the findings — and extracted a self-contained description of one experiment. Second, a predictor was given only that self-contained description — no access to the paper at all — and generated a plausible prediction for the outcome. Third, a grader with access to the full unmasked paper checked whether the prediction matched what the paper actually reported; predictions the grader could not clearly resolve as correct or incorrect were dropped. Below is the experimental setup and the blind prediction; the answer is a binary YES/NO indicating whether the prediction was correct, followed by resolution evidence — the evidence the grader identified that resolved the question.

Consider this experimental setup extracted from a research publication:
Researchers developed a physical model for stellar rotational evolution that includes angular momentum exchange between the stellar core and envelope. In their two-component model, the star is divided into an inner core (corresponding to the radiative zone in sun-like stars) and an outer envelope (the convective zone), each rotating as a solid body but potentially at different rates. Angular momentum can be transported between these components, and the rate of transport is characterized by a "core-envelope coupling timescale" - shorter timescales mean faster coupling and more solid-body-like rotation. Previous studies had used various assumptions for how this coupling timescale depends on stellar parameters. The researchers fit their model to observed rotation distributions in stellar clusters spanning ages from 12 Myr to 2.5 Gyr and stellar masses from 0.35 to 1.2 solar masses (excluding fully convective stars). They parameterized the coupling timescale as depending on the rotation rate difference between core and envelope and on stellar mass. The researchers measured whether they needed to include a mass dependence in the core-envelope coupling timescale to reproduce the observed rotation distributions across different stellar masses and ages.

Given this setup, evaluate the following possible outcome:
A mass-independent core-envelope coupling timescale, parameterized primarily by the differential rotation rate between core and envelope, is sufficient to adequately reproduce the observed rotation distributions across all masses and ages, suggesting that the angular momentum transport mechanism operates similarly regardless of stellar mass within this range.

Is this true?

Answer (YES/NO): NO